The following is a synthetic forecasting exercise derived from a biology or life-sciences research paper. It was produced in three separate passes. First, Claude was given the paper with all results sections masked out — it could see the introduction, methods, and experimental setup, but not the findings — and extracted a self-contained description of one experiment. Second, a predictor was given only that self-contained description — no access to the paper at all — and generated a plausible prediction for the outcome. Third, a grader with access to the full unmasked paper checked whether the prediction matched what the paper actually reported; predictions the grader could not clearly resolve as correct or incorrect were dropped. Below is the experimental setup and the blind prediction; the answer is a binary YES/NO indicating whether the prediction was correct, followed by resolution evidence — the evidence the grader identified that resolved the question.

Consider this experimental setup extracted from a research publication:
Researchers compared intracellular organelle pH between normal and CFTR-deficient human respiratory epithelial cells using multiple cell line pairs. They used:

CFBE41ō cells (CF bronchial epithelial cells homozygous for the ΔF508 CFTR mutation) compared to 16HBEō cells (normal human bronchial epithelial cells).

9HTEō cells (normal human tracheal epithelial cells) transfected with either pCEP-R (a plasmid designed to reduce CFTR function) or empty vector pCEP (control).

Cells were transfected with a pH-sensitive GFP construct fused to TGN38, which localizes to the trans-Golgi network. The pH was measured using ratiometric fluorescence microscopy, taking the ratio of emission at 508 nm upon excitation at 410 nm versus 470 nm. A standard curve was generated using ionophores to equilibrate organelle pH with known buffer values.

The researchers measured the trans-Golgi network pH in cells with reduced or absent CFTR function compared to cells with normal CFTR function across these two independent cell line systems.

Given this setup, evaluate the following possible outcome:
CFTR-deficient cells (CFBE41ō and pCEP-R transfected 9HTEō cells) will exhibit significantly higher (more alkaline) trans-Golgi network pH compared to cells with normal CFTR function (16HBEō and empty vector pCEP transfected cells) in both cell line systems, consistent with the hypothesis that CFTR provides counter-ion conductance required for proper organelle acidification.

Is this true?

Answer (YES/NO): NO